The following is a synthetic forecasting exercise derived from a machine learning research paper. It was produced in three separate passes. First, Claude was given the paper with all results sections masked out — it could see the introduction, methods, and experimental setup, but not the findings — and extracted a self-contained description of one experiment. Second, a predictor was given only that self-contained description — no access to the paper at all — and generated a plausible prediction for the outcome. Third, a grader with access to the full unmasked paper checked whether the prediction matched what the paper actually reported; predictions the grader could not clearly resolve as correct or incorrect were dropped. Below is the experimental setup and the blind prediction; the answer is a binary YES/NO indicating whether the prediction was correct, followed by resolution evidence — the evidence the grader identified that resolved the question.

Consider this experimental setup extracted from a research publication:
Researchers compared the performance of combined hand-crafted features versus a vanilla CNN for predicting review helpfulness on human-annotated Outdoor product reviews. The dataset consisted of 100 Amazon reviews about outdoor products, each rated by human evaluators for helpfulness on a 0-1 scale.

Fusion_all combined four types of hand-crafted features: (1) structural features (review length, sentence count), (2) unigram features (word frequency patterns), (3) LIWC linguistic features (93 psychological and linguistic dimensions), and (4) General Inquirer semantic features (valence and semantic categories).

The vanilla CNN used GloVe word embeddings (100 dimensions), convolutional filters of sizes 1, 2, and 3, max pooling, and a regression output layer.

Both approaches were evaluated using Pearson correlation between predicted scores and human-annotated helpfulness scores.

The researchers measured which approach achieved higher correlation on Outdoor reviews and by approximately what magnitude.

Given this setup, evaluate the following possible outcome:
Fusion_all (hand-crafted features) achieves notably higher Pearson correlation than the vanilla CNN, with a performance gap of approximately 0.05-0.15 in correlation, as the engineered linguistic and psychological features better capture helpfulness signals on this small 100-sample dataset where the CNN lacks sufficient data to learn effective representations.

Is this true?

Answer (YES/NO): NO